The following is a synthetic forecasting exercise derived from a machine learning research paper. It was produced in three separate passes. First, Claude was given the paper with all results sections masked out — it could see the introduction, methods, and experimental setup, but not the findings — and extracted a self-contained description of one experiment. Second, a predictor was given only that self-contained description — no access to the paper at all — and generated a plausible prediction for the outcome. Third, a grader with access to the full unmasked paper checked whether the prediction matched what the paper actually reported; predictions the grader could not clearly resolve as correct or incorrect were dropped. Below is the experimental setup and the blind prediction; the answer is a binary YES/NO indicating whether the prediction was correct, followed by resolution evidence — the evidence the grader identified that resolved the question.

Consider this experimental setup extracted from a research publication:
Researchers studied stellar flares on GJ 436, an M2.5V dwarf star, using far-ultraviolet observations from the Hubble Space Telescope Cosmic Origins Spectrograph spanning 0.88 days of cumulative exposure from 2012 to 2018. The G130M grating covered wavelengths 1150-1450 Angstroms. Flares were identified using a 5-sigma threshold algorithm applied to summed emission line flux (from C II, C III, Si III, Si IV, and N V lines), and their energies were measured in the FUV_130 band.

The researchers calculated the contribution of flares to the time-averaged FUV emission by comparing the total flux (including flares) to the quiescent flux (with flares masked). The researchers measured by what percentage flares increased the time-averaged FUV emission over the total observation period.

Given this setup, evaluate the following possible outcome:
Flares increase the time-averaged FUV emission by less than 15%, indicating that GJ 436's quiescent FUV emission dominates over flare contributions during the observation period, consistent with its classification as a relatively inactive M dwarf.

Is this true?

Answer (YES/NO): NO